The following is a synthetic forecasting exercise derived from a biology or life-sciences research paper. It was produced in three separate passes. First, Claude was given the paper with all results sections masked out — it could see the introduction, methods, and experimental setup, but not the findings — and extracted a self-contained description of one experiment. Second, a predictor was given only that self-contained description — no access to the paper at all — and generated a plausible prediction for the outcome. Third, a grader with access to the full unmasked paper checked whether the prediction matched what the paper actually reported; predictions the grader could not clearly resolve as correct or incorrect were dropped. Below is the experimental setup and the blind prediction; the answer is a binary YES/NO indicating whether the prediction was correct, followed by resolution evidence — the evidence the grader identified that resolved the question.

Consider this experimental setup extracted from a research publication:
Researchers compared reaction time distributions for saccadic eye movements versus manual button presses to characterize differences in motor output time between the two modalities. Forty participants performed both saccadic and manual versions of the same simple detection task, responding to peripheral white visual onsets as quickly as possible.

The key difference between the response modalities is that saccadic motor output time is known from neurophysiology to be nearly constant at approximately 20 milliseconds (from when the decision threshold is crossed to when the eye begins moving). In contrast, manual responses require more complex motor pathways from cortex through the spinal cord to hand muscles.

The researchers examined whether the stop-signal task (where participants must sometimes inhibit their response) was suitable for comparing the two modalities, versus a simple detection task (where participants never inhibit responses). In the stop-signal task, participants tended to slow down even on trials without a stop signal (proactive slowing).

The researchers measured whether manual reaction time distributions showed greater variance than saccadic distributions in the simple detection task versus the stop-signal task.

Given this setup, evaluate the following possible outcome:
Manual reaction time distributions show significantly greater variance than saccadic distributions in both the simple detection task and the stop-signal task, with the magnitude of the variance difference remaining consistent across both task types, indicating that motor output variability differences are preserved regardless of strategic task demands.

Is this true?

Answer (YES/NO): NO